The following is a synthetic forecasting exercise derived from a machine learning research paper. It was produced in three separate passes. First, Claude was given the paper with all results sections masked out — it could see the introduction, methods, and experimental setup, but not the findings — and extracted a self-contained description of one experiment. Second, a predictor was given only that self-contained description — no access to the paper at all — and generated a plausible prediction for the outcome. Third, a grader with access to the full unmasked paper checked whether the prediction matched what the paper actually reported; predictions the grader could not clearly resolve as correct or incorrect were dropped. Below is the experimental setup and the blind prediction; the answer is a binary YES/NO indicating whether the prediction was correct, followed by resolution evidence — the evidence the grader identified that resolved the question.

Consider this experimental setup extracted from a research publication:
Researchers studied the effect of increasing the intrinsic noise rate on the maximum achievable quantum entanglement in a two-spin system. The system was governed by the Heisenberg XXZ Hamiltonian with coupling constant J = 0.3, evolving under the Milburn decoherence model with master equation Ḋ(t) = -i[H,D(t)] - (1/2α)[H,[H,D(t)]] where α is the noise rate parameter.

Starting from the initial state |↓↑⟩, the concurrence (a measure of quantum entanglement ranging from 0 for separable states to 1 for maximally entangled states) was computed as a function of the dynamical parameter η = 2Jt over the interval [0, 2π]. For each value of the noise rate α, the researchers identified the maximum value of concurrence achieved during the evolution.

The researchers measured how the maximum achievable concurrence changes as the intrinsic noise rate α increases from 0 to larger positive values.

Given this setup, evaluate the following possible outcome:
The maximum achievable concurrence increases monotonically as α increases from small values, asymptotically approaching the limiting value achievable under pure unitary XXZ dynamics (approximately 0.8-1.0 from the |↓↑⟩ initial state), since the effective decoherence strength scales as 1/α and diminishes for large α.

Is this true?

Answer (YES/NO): NO